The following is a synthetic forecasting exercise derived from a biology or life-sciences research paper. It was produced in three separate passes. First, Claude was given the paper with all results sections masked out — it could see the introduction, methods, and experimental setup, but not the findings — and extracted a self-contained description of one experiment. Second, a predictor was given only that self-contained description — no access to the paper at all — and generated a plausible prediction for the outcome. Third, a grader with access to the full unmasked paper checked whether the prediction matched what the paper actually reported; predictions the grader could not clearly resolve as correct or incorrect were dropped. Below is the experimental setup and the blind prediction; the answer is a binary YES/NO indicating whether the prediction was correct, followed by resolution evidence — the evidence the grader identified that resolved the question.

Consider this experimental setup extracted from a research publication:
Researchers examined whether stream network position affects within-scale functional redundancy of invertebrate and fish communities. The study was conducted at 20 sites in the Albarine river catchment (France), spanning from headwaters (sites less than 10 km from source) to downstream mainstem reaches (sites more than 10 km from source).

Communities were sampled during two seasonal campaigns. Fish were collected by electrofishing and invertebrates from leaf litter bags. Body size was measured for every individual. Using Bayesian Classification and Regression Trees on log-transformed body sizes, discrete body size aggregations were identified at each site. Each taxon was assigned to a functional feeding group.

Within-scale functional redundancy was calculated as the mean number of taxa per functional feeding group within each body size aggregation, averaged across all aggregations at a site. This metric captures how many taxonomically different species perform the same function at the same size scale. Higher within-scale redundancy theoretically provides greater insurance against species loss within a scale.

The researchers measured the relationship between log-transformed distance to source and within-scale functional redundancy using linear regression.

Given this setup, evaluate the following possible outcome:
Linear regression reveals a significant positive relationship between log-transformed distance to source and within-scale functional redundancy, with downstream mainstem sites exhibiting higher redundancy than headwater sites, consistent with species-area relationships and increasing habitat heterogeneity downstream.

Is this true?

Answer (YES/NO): NO